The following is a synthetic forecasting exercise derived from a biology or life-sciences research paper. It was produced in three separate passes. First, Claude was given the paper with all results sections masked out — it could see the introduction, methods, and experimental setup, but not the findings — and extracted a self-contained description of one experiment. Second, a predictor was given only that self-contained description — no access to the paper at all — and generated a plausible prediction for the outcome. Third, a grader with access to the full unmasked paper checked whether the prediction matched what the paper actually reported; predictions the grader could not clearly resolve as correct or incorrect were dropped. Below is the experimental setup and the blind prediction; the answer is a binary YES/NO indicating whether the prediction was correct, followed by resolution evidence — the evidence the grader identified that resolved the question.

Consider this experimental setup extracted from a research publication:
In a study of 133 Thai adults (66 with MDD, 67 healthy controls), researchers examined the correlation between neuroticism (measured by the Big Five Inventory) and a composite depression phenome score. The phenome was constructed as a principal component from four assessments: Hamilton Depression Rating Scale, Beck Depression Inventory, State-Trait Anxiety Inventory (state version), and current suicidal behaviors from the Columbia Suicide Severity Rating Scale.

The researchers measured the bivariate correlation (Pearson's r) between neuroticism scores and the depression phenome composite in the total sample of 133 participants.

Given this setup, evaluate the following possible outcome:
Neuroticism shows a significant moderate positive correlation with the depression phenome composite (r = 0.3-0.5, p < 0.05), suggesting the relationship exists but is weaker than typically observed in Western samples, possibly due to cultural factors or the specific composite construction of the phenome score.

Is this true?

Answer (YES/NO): NO